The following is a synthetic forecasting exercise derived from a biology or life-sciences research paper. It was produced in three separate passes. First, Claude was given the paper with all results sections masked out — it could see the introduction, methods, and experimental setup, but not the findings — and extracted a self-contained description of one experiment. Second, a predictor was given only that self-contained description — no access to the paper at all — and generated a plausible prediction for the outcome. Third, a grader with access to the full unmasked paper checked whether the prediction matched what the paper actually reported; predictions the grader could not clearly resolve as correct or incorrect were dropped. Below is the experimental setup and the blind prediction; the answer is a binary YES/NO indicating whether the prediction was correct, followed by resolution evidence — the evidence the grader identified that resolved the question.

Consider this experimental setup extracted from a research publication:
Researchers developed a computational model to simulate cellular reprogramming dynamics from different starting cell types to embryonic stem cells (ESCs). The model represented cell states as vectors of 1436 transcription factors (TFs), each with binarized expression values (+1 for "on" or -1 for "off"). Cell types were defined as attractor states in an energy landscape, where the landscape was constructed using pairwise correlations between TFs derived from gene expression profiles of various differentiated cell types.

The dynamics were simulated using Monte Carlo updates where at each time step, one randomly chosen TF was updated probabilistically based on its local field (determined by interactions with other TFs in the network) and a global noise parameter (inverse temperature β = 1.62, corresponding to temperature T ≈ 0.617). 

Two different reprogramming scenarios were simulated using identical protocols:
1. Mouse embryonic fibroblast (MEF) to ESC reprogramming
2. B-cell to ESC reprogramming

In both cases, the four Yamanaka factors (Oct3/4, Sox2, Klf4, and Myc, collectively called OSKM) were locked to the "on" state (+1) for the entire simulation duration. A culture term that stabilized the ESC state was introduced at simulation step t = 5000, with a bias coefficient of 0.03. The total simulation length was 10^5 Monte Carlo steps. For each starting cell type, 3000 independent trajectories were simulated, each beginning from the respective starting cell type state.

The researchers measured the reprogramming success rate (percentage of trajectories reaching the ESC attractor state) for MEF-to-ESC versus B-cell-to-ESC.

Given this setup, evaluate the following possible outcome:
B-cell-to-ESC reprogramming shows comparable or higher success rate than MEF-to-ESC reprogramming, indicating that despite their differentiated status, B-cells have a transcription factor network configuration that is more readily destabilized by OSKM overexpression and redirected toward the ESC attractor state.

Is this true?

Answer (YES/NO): YES